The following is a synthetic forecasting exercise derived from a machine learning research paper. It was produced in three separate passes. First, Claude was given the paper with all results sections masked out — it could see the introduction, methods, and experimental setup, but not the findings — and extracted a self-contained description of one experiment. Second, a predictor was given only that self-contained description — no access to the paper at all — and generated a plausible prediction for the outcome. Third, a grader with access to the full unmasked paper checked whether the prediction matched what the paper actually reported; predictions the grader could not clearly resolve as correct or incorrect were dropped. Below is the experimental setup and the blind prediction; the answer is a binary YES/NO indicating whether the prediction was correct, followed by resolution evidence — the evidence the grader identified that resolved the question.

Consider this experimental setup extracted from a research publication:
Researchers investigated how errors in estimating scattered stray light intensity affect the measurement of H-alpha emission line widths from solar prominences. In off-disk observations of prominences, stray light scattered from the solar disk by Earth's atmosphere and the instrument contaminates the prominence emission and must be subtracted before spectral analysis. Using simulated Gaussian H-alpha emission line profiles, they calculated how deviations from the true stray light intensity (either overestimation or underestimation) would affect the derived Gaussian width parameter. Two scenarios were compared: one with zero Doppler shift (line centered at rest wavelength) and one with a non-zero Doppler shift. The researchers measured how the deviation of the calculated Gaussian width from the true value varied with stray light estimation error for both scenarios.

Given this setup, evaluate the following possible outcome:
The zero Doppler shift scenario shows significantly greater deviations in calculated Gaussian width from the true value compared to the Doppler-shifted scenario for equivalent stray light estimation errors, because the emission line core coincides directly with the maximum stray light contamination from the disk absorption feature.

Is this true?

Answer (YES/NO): NO